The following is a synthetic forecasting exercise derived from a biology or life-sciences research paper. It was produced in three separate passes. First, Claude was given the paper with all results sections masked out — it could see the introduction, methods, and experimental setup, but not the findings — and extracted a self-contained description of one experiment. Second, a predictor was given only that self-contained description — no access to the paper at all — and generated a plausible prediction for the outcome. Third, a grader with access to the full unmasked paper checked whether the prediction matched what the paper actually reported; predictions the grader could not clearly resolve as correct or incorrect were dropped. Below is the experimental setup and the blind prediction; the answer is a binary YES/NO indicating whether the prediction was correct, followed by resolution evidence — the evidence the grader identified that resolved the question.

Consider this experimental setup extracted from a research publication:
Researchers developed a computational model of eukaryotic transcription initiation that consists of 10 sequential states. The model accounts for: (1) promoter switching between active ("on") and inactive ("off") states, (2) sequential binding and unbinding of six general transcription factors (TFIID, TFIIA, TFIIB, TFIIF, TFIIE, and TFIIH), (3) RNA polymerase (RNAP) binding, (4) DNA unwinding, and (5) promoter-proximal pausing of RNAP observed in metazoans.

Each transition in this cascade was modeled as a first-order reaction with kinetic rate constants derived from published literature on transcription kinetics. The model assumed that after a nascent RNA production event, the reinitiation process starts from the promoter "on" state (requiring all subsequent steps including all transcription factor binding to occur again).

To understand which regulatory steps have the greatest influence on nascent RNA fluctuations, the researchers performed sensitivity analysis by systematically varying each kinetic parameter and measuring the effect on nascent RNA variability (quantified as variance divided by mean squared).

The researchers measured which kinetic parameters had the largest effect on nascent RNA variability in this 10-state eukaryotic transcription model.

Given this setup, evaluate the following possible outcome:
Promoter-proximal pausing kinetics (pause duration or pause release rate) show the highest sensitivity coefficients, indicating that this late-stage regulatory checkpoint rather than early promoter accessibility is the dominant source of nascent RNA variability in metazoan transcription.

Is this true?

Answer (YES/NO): NO